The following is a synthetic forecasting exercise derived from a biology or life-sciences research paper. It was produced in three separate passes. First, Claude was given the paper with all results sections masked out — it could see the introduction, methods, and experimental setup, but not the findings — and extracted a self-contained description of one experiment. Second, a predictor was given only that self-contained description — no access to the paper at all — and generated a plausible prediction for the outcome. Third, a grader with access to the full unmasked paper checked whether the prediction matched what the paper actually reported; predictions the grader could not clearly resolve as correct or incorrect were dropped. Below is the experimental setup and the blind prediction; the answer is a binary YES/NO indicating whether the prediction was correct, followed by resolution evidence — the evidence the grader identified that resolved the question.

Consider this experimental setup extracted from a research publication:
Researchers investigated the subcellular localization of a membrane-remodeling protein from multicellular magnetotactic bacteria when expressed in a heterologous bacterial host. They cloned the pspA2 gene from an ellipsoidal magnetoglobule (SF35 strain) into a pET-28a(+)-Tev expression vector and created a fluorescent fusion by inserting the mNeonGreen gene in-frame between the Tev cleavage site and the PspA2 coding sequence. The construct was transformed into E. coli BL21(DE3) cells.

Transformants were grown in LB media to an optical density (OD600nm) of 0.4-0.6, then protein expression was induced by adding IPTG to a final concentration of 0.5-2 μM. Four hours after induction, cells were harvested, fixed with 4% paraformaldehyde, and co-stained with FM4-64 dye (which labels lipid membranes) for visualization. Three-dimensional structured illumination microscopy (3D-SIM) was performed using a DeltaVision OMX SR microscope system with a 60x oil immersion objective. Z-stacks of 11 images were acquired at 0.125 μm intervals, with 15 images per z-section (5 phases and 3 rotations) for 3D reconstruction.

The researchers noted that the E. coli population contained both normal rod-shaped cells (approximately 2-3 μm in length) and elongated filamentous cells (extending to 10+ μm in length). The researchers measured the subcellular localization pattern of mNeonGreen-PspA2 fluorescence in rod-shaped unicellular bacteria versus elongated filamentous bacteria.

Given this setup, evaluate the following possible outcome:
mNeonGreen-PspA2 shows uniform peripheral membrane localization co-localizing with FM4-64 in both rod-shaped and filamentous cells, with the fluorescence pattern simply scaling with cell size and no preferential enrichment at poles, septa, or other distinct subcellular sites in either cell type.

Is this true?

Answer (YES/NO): NO